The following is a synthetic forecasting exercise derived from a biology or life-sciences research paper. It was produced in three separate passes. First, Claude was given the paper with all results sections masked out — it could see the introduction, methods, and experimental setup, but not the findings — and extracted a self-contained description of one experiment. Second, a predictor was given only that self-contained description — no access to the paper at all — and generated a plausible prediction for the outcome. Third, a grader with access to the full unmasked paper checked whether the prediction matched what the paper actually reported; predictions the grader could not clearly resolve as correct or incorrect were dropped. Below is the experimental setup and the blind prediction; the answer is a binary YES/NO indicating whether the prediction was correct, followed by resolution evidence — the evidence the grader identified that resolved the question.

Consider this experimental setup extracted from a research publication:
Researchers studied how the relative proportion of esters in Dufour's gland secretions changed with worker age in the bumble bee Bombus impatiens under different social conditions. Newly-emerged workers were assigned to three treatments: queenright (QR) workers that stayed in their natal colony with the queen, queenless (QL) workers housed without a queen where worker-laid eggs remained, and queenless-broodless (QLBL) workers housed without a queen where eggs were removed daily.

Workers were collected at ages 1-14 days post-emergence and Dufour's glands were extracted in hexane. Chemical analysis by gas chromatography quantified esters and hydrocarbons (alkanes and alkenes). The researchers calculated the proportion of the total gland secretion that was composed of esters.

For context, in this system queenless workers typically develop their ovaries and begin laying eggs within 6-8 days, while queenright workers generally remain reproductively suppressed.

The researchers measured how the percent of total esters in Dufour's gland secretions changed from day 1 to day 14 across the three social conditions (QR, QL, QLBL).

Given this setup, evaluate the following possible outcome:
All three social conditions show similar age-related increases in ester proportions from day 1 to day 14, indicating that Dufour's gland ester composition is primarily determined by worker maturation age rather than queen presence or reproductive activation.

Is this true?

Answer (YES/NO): NO